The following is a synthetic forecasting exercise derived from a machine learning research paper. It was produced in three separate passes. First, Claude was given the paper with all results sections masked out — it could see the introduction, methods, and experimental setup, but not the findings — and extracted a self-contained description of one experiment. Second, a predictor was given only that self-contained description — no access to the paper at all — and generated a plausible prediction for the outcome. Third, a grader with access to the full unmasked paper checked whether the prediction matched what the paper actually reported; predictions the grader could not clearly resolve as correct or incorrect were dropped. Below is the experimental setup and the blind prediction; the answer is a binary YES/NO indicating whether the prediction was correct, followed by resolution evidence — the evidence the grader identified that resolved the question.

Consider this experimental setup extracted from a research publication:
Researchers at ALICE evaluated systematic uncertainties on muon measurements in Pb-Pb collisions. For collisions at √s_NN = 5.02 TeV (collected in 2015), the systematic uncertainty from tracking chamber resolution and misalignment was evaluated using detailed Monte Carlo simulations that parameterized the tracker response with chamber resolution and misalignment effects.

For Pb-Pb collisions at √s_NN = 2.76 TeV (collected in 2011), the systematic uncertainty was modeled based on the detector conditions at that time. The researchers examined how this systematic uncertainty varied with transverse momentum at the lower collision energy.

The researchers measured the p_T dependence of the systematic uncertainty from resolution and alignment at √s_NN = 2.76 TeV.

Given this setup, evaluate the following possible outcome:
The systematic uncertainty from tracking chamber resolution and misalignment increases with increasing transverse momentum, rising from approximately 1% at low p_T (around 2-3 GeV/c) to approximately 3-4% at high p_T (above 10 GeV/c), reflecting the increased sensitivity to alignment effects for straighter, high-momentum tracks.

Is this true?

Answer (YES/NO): NO